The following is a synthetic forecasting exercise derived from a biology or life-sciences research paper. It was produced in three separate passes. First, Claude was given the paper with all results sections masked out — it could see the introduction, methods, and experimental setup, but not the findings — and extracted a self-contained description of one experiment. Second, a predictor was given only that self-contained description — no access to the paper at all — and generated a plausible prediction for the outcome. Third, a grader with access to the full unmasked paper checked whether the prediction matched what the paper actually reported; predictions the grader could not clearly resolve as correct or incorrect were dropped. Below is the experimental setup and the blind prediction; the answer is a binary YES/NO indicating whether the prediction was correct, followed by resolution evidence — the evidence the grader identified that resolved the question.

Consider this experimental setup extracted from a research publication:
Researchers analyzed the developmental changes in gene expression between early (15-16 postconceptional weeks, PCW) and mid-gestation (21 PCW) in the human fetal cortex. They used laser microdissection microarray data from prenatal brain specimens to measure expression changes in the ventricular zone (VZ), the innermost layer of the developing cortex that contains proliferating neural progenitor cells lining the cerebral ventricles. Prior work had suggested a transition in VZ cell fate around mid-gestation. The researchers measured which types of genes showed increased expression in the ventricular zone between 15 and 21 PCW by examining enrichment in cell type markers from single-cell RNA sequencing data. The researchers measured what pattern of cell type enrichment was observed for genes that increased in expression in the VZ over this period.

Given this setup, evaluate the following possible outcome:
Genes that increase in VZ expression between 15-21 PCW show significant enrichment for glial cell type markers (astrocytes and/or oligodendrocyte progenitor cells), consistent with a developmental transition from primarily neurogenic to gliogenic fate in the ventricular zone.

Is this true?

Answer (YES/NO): NO